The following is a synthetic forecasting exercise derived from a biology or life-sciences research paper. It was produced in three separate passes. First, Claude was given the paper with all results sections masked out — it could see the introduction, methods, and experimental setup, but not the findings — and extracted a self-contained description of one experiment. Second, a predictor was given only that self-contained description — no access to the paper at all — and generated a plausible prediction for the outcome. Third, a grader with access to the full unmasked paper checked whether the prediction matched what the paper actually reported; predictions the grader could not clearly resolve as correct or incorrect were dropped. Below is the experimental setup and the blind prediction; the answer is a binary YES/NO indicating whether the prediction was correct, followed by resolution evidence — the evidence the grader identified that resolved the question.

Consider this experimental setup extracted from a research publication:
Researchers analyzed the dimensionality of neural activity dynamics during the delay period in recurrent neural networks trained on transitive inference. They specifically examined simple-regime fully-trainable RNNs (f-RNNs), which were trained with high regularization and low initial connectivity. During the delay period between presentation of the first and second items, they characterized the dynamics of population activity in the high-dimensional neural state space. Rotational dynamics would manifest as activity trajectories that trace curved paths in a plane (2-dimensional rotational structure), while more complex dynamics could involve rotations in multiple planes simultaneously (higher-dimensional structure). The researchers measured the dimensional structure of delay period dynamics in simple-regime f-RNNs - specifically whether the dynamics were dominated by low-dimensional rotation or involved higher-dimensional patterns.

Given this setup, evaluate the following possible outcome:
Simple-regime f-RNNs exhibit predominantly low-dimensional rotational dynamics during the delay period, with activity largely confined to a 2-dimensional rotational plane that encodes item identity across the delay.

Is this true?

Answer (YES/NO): YES